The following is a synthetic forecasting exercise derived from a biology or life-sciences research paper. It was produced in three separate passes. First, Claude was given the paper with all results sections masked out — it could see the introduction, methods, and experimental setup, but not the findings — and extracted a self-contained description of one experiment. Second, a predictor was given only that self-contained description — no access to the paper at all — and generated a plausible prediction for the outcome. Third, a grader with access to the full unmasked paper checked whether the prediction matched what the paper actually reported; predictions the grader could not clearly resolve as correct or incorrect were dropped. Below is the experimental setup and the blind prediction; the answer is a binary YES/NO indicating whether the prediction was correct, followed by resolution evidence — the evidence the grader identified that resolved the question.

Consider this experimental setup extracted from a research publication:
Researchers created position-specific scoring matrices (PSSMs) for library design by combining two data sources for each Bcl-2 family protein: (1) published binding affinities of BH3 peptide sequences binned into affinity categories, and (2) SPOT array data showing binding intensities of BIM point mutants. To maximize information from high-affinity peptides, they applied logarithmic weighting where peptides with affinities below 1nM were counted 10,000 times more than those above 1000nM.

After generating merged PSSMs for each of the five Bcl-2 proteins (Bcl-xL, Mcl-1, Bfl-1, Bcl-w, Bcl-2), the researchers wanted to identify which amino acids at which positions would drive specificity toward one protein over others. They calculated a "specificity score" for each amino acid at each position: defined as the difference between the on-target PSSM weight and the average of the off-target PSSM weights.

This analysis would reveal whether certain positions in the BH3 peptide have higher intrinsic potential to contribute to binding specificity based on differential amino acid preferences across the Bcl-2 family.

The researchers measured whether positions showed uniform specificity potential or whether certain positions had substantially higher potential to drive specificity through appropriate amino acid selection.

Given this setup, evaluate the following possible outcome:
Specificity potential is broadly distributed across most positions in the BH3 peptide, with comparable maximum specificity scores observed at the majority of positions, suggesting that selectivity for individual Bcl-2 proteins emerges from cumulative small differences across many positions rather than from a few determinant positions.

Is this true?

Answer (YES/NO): NO